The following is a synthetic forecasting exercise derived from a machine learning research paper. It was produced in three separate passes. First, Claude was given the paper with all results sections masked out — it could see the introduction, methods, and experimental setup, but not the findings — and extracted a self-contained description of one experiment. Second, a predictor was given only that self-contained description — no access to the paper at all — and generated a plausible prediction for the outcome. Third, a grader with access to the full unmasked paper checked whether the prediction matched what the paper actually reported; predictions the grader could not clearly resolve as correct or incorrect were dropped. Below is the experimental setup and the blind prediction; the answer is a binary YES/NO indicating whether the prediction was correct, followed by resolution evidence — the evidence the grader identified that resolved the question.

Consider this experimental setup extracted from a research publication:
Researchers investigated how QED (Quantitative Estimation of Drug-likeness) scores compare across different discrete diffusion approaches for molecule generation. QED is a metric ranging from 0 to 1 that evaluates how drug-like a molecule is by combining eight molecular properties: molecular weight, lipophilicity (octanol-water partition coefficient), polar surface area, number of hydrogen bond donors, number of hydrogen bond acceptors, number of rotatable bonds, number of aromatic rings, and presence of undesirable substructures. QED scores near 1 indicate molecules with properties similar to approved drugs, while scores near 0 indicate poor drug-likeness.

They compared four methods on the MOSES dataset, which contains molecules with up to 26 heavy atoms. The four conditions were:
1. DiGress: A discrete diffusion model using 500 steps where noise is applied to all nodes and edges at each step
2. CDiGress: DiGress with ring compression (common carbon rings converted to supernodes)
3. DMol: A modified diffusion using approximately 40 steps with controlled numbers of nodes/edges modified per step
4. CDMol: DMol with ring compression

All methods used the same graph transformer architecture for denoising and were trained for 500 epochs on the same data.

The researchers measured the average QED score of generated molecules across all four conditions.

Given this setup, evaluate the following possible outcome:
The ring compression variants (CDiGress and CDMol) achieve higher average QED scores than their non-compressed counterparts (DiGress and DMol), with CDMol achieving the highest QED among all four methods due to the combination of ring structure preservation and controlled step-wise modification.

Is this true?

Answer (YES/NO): NO